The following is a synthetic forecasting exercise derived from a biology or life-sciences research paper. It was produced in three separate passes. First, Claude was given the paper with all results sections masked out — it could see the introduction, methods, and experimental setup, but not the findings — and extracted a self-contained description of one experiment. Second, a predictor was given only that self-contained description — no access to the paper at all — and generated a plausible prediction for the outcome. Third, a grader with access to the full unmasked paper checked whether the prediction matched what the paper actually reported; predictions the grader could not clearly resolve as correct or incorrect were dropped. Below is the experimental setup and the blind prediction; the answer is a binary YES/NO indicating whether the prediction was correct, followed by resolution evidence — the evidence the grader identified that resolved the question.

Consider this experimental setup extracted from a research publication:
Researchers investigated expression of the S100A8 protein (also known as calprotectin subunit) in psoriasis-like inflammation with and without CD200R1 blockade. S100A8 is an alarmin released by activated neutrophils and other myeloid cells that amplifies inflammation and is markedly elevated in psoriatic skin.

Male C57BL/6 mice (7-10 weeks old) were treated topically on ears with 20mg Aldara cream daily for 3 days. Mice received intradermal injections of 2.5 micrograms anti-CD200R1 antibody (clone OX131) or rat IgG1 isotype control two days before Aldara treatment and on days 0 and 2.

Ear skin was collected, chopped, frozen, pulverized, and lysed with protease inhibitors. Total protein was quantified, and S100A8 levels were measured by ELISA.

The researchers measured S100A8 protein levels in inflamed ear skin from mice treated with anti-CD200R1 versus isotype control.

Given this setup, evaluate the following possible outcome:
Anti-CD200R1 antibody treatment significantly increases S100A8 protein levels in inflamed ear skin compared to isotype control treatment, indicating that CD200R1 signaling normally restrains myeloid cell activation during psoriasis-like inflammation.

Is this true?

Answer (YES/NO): NO